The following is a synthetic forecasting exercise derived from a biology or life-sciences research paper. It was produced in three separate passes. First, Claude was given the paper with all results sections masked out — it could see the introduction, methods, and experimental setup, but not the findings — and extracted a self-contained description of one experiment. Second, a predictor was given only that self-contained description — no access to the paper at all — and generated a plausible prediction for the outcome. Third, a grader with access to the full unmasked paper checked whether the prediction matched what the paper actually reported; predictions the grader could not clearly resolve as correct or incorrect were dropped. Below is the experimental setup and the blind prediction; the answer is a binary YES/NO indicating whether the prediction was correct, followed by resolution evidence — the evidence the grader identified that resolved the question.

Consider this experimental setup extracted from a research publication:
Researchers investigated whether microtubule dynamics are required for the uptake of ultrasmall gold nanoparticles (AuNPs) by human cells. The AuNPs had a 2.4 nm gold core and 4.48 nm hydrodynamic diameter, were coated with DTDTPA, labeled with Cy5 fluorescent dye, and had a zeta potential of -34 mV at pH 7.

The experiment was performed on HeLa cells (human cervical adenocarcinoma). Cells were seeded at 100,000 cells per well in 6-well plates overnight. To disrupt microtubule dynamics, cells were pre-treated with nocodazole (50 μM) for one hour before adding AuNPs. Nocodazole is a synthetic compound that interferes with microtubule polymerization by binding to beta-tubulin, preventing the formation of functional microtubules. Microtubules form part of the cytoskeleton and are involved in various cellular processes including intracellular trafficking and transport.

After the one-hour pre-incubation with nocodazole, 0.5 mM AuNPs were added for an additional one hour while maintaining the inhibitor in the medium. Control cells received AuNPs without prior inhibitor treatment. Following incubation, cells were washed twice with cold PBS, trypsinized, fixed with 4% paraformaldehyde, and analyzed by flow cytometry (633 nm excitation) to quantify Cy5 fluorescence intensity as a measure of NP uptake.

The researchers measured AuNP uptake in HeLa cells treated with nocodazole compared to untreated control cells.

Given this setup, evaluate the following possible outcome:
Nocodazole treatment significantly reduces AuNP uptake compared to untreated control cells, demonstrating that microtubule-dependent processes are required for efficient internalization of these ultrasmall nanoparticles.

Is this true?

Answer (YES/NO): NO